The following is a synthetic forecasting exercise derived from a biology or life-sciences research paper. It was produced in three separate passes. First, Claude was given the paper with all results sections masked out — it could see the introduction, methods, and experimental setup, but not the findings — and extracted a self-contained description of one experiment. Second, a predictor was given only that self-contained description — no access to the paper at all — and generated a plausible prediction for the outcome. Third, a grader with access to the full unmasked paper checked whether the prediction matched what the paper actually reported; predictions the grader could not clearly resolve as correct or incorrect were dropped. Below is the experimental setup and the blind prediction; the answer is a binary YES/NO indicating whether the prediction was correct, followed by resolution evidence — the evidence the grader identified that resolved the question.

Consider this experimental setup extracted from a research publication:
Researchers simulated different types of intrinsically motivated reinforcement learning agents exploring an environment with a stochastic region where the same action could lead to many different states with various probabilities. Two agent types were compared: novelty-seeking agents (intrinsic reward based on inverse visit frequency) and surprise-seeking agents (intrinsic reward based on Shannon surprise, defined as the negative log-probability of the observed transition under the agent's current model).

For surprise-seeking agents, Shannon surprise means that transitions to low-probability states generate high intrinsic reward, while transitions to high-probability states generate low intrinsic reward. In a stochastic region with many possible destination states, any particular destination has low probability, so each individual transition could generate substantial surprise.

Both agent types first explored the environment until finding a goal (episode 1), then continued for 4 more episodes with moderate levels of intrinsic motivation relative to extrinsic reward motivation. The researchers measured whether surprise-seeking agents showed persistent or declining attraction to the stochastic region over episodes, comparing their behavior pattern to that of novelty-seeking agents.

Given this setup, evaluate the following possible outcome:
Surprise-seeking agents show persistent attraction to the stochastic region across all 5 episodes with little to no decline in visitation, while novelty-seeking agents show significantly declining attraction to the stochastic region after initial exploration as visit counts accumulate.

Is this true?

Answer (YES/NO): NO